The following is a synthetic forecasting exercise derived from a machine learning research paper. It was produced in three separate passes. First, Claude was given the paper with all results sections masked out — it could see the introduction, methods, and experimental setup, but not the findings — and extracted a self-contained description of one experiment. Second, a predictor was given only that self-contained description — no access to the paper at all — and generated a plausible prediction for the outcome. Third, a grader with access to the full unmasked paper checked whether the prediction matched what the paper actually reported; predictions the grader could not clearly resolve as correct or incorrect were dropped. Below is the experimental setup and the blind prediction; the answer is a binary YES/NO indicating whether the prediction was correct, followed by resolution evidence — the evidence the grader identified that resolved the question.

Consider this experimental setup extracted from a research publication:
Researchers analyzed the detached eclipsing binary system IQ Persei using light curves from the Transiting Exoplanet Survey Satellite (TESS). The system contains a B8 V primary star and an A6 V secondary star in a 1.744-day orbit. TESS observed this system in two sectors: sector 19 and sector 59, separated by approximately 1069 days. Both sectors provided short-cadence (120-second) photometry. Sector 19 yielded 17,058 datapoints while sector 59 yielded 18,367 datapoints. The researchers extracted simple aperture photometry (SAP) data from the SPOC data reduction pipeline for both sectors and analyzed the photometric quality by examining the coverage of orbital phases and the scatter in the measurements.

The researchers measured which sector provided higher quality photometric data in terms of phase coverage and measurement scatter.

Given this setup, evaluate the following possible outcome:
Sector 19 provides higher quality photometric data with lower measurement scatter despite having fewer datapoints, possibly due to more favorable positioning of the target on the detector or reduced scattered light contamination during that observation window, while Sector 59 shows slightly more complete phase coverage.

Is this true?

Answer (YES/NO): NO